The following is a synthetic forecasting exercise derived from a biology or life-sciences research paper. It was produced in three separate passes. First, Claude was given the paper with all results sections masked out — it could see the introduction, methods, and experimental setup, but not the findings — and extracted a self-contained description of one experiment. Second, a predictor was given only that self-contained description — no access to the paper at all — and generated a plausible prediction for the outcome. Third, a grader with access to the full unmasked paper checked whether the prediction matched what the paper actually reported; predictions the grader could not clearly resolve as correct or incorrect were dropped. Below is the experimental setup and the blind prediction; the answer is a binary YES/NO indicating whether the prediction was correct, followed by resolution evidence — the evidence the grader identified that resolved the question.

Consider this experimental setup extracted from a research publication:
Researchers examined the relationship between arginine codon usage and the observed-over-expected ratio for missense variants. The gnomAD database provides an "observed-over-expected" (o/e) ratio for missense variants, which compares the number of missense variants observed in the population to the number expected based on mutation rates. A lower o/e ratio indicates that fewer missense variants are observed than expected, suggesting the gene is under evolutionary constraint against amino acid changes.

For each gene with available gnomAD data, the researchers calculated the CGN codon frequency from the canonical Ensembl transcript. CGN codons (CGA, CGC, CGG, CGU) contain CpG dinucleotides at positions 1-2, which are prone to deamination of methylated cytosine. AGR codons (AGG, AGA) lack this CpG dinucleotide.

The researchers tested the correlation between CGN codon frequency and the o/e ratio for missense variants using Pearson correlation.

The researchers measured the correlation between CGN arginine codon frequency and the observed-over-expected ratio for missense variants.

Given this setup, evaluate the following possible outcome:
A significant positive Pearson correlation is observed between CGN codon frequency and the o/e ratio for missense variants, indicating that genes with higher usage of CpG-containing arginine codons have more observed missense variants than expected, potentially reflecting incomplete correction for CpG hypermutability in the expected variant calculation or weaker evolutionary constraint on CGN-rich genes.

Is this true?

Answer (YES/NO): NO